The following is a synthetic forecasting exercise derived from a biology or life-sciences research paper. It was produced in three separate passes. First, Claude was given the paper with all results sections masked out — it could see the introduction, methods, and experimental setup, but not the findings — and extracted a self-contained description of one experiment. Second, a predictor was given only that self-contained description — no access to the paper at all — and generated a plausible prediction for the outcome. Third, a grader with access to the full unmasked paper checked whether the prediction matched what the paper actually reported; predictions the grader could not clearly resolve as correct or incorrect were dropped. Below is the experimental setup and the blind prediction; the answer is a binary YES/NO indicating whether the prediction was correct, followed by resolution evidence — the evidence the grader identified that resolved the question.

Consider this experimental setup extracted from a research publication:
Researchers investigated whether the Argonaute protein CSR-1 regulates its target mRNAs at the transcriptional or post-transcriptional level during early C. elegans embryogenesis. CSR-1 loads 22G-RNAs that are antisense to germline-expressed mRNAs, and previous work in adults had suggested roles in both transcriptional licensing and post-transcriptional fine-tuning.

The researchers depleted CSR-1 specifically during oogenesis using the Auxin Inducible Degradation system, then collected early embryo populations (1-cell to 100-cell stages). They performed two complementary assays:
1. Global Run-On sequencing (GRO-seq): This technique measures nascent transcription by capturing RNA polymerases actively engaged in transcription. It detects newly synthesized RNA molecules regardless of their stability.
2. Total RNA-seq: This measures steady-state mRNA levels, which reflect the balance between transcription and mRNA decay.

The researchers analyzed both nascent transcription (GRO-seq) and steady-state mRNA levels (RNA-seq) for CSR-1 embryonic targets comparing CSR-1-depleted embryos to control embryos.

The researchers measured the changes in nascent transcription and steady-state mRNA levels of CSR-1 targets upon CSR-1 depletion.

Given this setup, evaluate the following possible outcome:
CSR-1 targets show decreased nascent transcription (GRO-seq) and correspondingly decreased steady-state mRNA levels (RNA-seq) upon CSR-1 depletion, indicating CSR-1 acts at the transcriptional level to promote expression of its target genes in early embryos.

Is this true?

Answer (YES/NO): NO